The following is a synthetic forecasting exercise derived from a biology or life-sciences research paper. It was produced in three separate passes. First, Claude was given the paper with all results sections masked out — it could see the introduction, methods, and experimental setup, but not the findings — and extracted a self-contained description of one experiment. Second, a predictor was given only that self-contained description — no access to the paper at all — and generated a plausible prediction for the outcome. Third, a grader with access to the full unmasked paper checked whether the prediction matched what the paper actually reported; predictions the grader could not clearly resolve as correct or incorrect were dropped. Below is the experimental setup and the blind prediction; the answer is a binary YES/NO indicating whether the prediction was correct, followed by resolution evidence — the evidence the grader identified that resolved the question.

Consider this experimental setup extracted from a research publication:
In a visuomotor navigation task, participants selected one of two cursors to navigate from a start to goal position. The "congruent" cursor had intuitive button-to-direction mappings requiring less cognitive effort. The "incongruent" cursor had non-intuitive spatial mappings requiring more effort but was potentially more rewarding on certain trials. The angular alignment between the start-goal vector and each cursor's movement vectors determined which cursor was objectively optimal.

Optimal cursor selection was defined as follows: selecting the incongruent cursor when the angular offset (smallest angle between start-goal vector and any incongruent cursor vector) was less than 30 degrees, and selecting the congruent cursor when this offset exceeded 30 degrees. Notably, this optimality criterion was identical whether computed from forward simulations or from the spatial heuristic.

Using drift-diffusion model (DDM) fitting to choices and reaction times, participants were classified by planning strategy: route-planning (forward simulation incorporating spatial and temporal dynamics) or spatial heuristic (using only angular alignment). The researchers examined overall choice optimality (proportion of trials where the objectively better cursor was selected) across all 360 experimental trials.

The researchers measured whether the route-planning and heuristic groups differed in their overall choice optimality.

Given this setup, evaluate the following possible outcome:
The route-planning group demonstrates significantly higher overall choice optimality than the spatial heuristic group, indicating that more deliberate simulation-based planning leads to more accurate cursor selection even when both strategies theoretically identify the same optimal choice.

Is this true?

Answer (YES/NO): NO